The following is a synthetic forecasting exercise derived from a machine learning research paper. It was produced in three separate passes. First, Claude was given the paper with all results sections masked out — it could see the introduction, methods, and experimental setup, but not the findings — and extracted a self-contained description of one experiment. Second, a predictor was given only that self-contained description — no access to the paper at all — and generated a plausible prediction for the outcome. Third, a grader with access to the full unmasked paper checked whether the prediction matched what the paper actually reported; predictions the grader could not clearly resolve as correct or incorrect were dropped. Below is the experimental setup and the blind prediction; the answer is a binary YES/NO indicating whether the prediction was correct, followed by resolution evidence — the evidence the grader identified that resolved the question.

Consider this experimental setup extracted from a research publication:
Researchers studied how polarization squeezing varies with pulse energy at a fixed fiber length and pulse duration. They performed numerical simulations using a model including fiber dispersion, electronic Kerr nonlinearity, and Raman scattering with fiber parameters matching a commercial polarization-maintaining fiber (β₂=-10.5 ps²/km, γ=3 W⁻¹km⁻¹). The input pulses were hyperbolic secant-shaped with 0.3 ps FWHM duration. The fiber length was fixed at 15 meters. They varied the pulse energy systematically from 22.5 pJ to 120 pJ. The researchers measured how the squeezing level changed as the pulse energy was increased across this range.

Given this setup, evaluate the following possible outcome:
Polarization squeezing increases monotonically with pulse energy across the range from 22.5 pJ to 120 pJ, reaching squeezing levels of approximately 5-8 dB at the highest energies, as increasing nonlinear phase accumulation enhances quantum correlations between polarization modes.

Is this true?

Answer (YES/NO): NO